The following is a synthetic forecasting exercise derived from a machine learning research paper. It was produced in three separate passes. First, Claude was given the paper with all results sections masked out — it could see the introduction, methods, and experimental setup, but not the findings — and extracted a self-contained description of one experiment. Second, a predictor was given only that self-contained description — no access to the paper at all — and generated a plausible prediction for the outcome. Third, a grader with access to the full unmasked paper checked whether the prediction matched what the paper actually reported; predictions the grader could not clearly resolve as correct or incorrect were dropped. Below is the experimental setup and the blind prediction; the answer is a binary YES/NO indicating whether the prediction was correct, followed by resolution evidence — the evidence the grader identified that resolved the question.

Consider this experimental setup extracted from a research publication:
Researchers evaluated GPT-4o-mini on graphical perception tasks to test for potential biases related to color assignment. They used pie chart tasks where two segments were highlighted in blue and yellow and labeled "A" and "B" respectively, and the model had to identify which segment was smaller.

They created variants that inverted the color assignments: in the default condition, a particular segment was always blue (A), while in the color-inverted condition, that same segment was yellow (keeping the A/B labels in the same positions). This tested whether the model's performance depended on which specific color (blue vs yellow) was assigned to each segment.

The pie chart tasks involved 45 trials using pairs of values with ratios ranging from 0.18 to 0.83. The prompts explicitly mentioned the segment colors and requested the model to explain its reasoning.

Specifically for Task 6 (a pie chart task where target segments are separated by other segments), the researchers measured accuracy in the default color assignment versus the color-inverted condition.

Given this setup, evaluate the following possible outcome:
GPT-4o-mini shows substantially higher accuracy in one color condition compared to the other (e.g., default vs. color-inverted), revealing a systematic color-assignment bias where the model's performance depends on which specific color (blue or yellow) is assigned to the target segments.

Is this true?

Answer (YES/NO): YES